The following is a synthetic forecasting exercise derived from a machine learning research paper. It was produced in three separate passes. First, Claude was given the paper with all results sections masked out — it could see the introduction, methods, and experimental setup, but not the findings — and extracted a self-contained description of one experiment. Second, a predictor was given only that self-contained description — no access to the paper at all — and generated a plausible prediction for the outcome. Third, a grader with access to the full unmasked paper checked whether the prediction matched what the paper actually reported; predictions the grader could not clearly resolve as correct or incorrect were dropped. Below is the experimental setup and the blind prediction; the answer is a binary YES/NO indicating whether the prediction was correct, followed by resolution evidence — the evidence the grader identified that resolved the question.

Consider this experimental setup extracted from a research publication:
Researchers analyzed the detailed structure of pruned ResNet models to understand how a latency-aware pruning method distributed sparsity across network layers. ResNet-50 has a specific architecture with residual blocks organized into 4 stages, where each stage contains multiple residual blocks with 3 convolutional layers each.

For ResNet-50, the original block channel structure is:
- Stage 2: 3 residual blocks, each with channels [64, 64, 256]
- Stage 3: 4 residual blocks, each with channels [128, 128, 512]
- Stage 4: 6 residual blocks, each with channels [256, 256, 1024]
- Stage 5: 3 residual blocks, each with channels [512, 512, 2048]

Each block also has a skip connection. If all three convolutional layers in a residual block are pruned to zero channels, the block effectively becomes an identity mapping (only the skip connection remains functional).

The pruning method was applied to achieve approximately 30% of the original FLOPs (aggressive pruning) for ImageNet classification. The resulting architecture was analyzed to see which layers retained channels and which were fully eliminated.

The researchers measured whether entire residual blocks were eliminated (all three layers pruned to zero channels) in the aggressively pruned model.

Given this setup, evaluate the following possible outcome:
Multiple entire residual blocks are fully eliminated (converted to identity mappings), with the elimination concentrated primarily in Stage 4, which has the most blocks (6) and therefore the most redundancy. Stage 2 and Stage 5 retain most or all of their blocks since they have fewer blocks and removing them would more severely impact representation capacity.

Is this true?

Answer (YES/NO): NO